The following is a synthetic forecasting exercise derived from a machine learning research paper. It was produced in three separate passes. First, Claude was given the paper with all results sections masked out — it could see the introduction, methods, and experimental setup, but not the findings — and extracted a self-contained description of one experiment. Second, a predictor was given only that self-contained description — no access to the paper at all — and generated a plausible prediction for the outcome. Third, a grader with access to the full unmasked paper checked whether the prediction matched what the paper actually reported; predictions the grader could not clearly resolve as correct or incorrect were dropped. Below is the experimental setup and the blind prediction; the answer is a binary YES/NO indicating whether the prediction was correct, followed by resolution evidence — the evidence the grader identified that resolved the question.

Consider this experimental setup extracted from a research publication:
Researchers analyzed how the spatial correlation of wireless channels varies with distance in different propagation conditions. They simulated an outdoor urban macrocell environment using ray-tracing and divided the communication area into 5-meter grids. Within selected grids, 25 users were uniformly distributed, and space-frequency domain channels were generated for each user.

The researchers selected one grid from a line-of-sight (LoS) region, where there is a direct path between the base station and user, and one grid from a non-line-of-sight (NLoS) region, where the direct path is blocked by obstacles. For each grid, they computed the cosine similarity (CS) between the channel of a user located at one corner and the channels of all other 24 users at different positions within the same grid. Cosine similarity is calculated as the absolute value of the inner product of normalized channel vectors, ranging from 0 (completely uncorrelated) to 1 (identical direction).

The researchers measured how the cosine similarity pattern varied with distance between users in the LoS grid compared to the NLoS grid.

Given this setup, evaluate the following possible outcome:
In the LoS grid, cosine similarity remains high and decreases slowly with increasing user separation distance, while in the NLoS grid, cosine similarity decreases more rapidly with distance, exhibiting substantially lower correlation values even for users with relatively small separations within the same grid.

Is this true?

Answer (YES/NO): NO